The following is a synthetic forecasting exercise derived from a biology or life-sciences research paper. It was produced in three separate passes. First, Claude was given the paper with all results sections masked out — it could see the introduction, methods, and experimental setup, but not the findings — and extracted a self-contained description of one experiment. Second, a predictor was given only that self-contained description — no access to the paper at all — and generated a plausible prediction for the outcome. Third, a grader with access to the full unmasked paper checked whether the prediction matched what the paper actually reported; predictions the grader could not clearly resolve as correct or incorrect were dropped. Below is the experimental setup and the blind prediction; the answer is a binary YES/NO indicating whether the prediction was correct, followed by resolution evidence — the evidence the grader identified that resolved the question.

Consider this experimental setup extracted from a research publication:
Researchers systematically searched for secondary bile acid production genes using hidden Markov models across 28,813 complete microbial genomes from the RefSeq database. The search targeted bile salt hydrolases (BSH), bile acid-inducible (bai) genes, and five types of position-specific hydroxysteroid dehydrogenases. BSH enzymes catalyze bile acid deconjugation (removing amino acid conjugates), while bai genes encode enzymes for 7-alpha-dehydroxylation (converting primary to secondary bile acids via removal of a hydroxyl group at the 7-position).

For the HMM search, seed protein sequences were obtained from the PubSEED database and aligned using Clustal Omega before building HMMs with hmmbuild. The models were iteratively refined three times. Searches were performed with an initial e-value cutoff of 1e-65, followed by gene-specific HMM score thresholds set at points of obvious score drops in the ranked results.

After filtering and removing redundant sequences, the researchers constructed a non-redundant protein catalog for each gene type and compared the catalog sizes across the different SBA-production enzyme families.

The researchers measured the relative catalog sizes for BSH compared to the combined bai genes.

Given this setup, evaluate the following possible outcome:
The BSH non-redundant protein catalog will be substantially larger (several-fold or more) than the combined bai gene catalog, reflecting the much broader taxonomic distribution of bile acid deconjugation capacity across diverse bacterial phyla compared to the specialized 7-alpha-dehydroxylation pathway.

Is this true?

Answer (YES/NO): NO